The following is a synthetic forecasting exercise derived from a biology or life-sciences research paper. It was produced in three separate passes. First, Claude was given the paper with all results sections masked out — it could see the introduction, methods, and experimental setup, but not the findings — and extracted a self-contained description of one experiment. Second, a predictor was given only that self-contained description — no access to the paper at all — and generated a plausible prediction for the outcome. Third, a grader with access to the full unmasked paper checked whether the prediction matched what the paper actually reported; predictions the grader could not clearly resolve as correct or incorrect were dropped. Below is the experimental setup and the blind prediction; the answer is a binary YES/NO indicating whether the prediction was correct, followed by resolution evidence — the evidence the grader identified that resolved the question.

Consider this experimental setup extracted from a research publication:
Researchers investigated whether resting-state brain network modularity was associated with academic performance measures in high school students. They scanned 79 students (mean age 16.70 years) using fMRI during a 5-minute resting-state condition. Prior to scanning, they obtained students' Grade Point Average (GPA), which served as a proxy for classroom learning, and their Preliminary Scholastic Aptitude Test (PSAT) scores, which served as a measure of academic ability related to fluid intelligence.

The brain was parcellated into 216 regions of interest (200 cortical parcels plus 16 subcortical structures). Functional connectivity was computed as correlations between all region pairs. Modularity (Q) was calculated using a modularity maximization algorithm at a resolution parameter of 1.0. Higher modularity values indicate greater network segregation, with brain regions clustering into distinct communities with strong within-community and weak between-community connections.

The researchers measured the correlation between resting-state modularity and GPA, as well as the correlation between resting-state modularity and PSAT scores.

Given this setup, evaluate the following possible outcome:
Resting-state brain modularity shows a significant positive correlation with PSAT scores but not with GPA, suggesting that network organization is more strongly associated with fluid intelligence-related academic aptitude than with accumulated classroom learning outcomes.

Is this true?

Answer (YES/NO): NO